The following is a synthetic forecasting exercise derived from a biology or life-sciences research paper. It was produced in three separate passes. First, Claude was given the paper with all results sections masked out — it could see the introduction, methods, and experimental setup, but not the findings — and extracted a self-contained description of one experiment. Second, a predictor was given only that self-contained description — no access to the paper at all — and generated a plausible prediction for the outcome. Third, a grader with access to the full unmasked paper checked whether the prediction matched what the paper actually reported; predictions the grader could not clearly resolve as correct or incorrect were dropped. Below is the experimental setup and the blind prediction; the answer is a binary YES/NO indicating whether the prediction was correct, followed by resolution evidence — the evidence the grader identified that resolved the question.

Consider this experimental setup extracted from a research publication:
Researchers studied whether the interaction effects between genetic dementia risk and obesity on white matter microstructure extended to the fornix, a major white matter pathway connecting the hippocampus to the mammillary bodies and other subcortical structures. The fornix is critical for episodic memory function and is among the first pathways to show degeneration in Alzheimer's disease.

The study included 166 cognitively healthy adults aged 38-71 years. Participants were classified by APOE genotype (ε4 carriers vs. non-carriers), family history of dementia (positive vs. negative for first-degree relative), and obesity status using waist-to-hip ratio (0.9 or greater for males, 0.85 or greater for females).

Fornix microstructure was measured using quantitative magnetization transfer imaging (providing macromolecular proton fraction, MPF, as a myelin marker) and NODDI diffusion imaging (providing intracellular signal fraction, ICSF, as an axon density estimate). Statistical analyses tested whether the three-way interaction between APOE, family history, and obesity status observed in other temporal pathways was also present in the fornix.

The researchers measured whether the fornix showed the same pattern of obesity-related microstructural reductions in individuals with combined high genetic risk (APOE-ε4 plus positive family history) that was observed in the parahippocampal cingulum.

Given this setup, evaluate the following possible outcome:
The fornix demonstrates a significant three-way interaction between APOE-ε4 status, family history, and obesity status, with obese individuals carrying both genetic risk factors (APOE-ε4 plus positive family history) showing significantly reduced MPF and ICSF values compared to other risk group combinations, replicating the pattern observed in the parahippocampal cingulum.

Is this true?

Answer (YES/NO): NO